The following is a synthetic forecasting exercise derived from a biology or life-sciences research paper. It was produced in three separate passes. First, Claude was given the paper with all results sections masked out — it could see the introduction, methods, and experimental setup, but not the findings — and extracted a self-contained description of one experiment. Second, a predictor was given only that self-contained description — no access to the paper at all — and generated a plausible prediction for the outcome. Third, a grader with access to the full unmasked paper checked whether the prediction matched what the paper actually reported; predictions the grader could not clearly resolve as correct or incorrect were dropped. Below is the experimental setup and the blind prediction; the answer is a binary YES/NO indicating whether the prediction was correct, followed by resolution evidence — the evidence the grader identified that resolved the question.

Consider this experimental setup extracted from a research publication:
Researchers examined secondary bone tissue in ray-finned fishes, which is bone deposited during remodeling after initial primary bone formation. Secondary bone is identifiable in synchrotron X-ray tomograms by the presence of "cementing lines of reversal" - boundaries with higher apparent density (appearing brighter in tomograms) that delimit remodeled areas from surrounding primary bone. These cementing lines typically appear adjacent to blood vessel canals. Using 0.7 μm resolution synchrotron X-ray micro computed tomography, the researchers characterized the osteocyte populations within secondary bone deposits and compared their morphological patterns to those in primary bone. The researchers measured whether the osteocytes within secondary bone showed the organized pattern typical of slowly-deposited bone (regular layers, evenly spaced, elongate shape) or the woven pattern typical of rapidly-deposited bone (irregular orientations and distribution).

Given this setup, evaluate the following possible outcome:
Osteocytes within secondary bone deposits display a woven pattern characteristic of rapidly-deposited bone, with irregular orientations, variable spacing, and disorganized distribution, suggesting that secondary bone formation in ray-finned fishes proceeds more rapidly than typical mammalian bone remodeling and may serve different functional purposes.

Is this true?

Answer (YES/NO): NO